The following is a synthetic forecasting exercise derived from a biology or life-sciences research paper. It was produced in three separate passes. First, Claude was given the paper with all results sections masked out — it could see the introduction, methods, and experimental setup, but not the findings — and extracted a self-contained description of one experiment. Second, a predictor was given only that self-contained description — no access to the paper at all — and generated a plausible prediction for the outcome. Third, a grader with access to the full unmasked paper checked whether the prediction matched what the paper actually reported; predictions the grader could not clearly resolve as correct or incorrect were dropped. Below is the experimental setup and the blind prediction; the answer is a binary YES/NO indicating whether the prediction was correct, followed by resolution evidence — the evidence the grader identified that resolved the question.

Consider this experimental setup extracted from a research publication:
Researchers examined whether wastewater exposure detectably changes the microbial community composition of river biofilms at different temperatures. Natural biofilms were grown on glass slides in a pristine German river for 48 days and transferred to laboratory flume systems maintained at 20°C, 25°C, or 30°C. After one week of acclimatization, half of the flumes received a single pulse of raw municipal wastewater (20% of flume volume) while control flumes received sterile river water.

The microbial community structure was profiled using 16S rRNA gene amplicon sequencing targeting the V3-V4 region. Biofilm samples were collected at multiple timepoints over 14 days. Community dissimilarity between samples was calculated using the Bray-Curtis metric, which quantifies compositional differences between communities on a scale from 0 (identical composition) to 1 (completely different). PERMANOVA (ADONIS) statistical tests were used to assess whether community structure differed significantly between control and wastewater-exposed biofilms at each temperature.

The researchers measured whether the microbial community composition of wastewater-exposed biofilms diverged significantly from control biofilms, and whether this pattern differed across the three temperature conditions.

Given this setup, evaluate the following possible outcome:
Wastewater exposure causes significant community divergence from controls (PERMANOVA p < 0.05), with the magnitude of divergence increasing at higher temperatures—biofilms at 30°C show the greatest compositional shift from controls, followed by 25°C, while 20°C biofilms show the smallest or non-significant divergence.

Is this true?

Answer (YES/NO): NO